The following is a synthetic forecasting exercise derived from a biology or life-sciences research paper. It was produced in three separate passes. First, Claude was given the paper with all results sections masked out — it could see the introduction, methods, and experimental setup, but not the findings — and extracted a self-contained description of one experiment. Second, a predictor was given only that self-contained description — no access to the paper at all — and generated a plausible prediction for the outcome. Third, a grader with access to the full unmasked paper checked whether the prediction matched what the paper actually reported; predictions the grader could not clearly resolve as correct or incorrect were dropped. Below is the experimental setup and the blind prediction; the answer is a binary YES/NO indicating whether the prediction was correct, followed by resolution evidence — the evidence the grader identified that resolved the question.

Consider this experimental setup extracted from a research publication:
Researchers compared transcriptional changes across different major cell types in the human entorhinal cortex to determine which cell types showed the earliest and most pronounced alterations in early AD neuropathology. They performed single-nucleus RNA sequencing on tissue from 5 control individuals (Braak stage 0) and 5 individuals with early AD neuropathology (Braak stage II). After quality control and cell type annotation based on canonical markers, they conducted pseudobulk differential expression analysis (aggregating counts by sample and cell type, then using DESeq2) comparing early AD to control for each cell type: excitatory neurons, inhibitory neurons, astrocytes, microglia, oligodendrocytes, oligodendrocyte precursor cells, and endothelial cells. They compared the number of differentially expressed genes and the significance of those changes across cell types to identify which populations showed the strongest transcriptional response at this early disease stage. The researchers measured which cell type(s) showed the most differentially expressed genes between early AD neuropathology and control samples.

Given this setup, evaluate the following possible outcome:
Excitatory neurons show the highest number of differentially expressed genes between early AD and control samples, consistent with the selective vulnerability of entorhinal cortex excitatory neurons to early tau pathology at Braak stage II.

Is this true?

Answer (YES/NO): NO